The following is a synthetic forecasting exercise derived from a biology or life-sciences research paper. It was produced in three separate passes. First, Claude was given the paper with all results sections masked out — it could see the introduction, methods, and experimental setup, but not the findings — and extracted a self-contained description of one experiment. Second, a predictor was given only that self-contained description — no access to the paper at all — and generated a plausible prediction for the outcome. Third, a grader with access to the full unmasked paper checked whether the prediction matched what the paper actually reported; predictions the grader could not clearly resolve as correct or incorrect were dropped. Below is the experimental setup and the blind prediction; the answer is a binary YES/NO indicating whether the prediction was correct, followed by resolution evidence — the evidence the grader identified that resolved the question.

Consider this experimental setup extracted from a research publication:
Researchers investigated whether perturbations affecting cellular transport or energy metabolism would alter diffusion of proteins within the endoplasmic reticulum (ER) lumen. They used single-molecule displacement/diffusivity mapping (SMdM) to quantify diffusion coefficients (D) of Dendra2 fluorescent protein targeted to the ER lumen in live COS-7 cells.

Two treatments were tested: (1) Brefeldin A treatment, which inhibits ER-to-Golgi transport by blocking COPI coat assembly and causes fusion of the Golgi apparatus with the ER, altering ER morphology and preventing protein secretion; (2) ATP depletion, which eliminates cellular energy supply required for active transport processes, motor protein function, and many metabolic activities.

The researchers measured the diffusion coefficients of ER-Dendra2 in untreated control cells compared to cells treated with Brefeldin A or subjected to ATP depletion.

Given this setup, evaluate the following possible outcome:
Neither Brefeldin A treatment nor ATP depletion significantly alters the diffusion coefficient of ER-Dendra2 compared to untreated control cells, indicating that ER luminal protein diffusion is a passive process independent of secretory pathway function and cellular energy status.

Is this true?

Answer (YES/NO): NO